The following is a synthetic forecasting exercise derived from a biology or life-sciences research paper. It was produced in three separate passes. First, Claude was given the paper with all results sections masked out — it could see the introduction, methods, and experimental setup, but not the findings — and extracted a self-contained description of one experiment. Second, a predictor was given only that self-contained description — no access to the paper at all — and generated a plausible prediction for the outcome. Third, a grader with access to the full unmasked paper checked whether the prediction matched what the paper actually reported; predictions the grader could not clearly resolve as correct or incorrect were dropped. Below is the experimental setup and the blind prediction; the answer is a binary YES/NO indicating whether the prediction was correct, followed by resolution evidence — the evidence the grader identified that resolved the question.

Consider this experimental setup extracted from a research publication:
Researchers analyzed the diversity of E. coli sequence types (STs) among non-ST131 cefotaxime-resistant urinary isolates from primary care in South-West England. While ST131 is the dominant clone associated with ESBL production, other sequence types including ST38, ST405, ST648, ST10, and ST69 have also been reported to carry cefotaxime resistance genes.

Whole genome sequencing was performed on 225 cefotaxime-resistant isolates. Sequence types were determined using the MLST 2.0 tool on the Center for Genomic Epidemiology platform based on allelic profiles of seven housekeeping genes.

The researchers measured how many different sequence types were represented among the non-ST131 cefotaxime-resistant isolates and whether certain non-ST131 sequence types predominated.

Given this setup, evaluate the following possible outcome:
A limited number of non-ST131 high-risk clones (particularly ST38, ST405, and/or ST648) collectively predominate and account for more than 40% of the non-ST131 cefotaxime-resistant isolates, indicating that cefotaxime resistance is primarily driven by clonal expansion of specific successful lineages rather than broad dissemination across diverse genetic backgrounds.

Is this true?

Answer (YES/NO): NO